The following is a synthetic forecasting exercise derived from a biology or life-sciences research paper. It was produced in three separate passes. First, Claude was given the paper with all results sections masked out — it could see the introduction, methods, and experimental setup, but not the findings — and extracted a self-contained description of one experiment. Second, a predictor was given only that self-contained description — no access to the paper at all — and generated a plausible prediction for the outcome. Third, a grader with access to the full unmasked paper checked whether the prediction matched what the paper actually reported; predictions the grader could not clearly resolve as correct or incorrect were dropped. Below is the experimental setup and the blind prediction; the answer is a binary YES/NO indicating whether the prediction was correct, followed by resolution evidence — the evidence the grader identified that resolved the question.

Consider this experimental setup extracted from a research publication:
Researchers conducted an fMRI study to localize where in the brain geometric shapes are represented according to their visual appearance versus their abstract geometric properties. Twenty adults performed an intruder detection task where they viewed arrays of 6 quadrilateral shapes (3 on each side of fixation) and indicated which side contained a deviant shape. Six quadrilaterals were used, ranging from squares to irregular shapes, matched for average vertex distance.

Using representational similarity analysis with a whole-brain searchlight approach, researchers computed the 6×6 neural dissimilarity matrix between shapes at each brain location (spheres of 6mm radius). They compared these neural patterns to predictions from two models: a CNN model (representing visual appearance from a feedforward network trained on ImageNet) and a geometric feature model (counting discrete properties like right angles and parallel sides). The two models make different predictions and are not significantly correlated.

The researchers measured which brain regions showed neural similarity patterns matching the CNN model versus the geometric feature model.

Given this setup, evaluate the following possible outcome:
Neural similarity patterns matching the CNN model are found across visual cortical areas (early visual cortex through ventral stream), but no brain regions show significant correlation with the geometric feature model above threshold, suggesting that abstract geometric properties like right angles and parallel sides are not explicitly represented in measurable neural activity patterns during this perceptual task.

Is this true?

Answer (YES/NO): NO